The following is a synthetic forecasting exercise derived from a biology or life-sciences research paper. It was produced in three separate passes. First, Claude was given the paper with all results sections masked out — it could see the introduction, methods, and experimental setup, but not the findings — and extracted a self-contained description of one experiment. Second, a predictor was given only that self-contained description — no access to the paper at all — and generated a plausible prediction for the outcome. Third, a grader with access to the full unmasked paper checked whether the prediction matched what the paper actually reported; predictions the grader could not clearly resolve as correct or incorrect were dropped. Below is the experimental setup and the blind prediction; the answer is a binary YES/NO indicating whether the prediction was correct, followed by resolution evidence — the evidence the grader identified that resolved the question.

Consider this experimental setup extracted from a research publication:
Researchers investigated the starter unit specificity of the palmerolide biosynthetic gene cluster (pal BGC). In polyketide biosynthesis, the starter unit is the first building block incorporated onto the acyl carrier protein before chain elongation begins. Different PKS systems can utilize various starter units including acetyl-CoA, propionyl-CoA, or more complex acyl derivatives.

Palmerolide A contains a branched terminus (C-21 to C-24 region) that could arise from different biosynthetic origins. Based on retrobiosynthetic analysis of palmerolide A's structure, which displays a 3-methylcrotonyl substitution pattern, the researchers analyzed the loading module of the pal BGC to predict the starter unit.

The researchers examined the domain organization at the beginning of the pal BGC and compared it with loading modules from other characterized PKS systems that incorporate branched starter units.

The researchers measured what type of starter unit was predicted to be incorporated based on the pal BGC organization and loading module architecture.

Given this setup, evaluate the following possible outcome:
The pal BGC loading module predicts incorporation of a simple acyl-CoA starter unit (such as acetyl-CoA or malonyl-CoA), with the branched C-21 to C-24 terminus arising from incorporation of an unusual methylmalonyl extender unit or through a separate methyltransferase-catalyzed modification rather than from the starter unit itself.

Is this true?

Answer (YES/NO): NO